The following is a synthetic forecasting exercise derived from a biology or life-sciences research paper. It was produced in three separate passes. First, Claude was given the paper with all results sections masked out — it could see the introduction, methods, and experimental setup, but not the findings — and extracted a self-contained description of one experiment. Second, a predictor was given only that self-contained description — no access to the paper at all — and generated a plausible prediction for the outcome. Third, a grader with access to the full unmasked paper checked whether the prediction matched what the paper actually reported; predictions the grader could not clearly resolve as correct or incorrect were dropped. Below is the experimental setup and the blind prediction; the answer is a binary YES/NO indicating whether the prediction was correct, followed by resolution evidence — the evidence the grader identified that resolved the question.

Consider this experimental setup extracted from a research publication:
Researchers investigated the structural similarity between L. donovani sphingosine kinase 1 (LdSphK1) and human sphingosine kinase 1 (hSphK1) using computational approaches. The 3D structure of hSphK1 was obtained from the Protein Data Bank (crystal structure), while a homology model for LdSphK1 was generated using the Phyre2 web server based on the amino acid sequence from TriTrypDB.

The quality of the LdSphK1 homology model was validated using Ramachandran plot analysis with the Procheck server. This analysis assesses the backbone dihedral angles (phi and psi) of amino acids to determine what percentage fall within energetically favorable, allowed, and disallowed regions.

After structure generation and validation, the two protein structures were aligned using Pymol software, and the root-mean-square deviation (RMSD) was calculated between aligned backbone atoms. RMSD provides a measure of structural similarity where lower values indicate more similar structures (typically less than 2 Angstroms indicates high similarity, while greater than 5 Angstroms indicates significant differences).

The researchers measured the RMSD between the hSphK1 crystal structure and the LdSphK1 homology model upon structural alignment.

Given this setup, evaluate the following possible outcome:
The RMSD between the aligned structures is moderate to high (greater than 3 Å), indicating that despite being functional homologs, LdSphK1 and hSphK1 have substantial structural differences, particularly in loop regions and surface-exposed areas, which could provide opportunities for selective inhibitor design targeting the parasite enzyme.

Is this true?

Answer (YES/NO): NO